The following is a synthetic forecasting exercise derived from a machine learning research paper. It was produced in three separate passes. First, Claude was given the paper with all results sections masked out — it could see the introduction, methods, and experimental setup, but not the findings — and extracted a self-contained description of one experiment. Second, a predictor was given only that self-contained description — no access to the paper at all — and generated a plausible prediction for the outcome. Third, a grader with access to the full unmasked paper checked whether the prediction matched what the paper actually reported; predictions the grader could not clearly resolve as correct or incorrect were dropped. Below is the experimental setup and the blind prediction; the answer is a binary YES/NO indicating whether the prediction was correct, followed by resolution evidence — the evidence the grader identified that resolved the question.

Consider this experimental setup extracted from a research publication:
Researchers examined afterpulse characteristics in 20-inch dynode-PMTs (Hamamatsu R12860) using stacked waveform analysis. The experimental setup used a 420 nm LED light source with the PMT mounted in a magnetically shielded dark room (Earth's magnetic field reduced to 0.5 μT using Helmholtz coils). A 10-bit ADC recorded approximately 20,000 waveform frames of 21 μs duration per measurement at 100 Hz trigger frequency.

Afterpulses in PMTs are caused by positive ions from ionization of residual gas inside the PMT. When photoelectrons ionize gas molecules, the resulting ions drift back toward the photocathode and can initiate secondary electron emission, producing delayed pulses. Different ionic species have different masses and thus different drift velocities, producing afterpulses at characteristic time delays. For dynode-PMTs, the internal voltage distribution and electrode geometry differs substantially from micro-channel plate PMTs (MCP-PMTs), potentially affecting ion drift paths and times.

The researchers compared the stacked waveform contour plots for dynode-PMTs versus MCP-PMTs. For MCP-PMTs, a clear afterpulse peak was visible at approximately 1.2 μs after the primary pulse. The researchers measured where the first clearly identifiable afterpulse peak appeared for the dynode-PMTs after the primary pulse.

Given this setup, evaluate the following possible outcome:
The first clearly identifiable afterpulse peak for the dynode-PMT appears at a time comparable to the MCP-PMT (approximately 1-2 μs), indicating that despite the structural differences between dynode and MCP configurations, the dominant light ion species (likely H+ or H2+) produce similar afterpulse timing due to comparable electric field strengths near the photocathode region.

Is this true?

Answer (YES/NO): NO